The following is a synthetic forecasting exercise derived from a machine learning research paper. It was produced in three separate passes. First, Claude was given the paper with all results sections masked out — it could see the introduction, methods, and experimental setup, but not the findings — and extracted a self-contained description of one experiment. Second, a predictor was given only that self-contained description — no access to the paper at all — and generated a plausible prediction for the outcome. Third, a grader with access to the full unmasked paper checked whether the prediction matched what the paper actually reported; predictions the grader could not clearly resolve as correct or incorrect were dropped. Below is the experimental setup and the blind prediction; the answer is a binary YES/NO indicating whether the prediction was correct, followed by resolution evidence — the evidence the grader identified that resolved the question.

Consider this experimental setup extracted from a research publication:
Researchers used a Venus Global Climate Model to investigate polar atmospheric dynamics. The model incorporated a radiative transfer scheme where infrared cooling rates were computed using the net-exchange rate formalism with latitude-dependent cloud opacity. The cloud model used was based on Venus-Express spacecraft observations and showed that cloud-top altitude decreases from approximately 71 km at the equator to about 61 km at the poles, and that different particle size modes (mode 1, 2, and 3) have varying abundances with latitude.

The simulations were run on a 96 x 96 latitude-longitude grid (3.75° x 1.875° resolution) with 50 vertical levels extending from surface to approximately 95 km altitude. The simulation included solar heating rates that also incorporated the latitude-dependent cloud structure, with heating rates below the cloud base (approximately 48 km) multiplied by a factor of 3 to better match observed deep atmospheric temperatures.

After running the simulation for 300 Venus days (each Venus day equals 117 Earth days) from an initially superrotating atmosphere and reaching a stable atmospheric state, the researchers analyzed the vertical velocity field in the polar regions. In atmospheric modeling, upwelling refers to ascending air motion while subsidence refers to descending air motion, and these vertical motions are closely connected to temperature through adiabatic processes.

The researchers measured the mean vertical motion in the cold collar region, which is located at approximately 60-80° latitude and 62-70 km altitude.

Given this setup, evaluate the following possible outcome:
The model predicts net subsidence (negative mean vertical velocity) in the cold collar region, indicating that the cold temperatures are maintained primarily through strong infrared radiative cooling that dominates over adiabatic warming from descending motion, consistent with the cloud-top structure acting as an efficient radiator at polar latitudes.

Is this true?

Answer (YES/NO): NO